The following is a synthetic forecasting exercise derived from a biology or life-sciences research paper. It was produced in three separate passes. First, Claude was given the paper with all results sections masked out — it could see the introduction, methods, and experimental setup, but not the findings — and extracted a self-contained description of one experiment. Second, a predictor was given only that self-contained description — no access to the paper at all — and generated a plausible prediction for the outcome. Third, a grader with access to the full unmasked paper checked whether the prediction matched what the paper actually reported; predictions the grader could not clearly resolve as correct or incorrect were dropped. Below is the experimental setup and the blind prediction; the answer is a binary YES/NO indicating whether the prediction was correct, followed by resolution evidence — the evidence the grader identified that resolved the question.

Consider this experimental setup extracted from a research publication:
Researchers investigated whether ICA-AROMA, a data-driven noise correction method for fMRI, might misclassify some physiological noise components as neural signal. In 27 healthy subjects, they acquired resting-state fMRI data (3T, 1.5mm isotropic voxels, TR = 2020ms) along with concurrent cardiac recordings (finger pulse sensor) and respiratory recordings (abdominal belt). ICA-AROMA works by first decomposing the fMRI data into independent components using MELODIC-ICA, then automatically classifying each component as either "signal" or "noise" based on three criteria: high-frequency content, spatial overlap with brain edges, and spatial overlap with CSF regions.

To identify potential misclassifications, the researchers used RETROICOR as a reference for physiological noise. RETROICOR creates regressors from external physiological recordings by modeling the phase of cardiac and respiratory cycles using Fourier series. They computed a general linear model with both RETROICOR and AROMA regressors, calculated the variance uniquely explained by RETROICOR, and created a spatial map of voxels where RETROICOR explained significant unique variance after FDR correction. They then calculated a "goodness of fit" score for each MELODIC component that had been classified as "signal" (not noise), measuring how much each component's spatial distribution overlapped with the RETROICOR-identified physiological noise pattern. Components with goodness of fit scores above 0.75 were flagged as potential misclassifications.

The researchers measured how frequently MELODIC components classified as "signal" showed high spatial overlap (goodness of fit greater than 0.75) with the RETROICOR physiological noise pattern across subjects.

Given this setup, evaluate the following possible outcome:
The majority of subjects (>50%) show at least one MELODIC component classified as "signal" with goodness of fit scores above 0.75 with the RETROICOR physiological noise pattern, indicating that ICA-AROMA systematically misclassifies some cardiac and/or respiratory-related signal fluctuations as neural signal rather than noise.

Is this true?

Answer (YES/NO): NO